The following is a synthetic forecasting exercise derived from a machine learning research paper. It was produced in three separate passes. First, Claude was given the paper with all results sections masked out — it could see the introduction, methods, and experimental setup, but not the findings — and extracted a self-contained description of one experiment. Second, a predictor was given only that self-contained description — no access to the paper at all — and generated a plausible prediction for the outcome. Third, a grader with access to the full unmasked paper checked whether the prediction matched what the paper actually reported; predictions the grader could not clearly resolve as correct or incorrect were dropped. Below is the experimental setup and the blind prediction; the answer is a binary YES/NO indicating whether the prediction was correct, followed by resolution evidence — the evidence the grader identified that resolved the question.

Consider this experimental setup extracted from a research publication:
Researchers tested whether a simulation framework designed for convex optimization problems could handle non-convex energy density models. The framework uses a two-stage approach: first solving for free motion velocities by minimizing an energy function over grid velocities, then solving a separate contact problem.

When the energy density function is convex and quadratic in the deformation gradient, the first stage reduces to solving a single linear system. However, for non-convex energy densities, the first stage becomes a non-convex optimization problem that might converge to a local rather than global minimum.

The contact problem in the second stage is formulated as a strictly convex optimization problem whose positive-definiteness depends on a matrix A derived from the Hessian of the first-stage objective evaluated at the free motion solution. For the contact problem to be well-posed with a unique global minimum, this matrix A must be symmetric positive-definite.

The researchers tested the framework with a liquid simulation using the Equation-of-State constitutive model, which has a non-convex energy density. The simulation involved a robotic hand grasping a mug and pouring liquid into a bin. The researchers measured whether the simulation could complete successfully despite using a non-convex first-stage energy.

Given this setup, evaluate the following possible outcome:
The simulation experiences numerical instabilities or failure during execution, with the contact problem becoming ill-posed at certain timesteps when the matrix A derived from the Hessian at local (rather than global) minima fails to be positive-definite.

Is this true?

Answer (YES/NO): NO